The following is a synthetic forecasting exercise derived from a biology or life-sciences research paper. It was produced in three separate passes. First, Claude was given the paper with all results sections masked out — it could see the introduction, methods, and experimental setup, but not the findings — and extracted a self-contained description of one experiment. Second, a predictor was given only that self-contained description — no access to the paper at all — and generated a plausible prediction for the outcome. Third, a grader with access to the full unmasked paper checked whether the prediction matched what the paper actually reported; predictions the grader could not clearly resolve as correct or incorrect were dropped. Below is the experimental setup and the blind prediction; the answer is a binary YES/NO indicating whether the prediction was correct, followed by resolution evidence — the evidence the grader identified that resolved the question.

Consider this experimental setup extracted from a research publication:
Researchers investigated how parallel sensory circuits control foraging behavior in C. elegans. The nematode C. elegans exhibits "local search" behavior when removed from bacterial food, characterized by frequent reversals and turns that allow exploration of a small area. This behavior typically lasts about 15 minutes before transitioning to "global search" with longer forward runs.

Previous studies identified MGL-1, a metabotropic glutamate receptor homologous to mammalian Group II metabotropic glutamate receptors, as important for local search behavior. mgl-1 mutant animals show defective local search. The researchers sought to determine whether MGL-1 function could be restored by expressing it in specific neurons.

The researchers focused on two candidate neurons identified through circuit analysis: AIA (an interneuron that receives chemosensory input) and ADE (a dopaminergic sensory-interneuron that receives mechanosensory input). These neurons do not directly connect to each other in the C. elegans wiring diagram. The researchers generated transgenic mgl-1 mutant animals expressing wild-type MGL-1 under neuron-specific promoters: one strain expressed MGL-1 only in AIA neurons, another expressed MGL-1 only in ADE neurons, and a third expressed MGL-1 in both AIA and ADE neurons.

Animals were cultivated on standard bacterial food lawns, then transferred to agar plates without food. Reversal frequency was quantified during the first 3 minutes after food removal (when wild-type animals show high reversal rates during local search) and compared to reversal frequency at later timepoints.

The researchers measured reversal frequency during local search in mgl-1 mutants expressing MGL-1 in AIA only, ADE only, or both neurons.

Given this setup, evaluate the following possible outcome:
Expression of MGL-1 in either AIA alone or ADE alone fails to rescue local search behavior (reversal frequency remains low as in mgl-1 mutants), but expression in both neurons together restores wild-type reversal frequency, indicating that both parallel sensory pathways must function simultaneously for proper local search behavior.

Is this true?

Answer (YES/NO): NO